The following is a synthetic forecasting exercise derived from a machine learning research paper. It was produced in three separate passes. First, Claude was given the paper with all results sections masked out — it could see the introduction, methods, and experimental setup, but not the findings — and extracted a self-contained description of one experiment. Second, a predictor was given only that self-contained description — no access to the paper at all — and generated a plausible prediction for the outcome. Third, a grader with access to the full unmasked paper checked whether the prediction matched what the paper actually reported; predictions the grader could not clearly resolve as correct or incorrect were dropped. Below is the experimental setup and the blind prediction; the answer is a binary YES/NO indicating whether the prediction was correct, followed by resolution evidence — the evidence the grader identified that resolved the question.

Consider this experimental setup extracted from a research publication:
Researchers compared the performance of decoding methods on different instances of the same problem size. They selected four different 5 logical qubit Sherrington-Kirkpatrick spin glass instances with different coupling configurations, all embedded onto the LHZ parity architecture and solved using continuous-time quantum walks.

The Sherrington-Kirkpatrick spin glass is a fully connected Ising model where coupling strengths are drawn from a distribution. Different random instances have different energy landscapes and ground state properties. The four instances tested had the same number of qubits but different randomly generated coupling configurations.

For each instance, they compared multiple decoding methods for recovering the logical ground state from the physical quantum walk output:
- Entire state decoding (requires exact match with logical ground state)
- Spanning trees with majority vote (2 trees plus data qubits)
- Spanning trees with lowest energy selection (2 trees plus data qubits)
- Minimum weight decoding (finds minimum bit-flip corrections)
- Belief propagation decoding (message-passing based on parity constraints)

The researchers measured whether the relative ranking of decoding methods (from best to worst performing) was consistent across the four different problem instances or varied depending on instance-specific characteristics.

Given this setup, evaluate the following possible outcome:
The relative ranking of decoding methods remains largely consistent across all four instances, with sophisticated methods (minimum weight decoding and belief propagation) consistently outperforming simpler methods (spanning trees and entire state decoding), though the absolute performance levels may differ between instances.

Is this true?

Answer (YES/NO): NO